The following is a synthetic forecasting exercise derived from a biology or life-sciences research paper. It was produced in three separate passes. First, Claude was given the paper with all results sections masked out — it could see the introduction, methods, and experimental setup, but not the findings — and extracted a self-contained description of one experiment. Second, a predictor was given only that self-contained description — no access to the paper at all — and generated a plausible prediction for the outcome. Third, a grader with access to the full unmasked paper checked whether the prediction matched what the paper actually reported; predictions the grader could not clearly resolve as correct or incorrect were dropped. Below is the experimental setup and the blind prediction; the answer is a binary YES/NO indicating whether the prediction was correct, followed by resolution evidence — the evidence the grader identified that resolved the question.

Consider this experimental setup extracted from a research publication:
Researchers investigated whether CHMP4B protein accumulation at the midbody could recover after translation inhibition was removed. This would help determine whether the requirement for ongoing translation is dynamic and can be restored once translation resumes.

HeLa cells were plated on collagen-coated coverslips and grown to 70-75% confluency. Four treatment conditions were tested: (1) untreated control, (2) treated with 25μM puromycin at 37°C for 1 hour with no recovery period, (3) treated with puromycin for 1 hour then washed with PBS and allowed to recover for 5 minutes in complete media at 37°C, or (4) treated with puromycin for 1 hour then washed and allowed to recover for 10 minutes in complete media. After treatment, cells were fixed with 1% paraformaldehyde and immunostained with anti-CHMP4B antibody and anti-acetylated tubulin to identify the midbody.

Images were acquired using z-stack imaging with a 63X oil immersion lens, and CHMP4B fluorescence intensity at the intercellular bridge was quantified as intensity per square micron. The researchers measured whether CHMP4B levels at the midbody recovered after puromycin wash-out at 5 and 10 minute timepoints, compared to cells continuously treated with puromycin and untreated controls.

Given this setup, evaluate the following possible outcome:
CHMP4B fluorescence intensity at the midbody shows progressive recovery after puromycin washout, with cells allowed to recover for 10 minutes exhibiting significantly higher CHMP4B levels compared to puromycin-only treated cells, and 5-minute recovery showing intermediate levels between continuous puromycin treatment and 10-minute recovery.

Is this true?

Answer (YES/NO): YES